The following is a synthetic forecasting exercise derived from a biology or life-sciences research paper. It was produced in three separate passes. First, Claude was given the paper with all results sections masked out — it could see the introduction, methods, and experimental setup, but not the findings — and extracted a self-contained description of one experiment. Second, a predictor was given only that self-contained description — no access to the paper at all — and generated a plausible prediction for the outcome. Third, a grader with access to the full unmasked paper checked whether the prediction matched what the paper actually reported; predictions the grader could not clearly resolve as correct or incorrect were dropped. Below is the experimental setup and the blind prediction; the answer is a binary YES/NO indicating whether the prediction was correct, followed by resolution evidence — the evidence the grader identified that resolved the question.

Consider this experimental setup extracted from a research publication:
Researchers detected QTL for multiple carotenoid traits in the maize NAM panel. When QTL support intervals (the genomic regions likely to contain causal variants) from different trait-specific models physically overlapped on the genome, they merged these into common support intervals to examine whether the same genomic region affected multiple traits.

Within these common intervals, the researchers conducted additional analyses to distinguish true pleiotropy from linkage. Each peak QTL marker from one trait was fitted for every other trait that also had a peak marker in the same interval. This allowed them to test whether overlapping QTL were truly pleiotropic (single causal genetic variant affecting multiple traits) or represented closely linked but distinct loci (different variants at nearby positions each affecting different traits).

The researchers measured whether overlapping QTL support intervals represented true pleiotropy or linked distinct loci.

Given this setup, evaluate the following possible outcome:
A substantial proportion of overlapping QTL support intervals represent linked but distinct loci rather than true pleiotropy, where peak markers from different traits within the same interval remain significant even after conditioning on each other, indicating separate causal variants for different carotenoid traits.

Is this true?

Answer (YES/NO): NO